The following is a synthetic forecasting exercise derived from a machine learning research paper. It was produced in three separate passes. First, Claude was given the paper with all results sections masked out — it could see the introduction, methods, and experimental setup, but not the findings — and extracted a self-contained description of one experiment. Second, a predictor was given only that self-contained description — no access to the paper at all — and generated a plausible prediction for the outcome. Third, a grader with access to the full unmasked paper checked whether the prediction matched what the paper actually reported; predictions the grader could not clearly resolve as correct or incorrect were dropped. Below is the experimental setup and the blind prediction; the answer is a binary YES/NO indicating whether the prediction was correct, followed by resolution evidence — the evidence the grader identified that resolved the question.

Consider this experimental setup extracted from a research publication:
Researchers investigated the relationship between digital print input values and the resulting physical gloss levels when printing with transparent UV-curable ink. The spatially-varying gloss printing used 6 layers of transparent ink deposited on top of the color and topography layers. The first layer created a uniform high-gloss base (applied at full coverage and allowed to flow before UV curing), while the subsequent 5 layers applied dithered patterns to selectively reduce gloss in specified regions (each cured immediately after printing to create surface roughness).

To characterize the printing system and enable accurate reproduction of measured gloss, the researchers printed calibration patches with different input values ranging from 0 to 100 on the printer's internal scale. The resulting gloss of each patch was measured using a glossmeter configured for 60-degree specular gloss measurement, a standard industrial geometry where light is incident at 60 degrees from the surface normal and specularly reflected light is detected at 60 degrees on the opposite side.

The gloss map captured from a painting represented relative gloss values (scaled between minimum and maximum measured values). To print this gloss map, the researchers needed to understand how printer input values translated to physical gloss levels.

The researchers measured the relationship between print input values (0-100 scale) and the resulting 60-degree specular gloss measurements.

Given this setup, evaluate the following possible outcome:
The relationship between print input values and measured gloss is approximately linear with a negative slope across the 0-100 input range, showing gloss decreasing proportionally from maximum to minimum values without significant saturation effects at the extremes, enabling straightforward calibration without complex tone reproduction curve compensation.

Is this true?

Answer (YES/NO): NO